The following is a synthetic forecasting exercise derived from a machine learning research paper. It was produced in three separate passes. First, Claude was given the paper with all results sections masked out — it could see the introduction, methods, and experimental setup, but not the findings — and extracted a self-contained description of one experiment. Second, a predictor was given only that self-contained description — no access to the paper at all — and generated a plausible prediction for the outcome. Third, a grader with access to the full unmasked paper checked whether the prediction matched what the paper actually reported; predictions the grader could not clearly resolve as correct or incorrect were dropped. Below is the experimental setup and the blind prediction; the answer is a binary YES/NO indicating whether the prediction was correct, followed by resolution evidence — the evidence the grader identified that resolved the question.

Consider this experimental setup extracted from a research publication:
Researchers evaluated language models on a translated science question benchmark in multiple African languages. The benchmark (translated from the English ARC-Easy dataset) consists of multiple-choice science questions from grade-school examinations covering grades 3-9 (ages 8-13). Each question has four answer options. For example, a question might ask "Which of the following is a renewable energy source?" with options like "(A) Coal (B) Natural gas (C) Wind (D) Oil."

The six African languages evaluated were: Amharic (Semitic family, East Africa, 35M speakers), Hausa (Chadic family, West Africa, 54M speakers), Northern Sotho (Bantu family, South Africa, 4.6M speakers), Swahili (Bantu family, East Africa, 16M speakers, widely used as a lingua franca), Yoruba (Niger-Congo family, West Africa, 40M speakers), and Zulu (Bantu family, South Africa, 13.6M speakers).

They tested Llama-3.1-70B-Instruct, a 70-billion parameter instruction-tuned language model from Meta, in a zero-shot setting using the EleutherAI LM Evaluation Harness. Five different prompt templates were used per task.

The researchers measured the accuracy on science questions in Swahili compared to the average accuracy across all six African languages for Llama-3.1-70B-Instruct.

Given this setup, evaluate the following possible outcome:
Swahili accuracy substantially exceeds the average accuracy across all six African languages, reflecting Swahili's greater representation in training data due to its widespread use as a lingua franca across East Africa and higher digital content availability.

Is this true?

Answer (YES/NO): YES